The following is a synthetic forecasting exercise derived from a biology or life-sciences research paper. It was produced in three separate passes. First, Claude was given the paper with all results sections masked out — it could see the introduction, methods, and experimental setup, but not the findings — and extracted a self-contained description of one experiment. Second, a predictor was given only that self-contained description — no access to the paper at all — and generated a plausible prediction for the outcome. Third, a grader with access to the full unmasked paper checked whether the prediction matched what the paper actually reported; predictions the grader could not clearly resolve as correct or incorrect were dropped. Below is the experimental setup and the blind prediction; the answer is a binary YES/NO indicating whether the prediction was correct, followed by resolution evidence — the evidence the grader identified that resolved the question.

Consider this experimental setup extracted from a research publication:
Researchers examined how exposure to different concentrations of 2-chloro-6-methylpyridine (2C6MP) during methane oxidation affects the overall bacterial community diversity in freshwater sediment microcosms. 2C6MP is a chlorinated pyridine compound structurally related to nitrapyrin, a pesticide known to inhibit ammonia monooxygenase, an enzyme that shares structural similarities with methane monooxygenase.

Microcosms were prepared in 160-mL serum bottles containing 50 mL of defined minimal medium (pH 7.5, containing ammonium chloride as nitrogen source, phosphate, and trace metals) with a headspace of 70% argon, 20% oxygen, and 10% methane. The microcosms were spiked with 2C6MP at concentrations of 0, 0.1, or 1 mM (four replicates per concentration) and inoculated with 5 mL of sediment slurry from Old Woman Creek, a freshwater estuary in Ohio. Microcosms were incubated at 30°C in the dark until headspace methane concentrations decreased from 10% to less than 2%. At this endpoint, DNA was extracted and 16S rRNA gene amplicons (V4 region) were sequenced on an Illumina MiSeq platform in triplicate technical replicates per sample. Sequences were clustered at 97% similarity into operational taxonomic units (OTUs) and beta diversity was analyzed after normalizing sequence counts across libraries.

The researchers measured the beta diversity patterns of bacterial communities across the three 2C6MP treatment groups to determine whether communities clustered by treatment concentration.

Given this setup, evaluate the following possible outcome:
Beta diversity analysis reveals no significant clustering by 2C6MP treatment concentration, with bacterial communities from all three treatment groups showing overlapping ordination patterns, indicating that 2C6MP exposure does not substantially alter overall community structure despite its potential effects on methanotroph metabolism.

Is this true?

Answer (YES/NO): NO